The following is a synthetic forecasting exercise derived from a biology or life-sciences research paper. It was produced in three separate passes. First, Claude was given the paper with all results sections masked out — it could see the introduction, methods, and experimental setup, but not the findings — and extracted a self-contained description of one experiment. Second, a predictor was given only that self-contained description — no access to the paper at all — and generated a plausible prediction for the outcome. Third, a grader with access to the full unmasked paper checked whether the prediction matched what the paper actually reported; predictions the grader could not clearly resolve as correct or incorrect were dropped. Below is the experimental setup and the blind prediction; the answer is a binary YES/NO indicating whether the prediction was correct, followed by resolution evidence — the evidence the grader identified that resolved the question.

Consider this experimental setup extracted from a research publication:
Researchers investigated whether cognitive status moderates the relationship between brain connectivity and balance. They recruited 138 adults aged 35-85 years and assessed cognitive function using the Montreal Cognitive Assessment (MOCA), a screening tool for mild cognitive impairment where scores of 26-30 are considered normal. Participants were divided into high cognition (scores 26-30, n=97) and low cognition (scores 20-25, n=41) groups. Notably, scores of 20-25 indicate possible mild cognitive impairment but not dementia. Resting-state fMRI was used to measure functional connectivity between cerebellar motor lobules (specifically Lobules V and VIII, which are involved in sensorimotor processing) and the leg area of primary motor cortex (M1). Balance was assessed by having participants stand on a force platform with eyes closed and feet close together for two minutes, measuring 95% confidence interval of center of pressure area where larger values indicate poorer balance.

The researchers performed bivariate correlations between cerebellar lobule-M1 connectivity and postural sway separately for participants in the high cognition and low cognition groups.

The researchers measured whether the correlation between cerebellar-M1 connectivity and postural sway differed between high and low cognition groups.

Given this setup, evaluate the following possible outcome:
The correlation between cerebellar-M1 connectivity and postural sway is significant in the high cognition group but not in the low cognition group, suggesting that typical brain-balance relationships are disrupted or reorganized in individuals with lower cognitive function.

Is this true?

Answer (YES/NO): NO